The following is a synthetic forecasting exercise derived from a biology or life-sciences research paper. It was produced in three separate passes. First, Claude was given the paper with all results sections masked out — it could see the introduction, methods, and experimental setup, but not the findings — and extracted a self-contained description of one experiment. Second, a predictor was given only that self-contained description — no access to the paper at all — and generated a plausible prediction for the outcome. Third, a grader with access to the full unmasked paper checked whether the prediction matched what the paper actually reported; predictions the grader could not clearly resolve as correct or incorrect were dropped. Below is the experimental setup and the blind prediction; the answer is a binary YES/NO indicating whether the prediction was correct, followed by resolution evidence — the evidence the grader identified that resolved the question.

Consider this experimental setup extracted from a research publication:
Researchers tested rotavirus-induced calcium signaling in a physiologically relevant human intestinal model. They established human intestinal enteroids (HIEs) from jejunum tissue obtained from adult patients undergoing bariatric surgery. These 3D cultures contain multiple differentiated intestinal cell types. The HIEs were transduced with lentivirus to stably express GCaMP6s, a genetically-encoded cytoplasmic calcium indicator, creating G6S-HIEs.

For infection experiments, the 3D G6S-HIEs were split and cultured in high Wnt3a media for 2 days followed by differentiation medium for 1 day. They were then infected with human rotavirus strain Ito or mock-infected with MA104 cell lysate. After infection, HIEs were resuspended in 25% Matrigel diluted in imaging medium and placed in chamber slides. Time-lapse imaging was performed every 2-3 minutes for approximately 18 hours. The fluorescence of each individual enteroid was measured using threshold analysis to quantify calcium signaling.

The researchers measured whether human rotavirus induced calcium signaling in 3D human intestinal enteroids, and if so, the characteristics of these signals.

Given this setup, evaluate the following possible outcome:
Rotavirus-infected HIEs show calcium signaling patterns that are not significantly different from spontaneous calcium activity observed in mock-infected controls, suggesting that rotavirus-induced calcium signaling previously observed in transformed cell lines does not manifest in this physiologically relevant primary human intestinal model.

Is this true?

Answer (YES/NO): NO